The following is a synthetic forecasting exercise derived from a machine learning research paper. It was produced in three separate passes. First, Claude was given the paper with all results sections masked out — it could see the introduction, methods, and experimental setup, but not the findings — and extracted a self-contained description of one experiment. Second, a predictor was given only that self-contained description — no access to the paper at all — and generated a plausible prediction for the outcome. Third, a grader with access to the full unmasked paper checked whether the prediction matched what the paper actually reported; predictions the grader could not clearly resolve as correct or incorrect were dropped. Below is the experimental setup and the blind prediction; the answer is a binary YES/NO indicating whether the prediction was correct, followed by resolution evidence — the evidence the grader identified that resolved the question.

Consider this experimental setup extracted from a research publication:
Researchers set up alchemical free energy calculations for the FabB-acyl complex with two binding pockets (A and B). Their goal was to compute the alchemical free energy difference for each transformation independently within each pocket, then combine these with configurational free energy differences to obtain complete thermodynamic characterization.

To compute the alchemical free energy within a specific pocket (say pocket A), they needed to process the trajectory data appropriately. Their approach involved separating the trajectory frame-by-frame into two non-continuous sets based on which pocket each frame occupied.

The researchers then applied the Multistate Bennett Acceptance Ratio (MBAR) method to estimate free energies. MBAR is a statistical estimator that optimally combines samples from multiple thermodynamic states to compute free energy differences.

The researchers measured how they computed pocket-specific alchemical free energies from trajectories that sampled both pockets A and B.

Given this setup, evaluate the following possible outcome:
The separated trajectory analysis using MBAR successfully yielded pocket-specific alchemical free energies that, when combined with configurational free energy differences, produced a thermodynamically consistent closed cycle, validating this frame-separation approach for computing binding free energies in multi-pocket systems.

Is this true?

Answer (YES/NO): YES